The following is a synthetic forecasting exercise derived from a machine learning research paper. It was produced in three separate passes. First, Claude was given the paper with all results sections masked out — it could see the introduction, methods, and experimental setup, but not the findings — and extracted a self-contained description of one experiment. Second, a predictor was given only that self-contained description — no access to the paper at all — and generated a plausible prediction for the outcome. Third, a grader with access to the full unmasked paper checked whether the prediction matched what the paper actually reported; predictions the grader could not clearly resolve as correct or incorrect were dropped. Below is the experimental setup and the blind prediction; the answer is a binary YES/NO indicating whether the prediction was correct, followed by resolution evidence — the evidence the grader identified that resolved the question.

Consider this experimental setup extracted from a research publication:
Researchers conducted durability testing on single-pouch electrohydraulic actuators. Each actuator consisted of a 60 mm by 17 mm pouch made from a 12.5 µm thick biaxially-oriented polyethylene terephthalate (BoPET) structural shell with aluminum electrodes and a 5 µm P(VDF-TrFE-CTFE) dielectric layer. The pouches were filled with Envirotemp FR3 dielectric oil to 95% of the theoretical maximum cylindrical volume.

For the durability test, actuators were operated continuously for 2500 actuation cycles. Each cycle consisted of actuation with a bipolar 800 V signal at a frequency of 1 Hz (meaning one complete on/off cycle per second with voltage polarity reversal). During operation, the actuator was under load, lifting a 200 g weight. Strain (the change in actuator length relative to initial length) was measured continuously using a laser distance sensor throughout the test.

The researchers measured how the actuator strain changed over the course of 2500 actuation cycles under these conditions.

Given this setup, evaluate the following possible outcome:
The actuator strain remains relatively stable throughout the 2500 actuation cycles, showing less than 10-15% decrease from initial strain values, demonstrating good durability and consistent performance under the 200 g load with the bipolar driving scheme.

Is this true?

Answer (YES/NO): YES